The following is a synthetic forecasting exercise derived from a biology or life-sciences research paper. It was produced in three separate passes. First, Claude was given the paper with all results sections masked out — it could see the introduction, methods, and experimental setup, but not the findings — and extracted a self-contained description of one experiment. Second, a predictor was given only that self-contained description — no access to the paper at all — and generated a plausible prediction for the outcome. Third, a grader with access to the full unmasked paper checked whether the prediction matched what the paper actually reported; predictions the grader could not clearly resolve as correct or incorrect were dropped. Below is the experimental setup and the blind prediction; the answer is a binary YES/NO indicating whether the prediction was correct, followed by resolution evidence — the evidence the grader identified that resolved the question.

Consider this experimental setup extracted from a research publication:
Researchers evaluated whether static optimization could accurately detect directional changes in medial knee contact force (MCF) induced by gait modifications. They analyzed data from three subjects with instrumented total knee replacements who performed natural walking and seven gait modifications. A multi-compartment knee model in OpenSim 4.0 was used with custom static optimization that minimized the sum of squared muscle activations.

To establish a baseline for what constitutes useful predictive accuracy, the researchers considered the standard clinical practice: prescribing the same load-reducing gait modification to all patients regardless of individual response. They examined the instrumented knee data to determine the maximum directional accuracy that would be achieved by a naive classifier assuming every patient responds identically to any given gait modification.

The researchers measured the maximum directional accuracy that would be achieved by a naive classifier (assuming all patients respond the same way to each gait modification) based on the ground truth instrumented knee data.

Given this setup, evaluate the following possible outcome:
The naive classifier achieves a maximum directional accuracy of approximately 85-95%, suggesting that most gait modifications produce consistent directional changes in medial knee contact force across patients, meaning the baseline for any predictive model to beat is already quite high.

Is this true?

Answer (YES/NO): NO